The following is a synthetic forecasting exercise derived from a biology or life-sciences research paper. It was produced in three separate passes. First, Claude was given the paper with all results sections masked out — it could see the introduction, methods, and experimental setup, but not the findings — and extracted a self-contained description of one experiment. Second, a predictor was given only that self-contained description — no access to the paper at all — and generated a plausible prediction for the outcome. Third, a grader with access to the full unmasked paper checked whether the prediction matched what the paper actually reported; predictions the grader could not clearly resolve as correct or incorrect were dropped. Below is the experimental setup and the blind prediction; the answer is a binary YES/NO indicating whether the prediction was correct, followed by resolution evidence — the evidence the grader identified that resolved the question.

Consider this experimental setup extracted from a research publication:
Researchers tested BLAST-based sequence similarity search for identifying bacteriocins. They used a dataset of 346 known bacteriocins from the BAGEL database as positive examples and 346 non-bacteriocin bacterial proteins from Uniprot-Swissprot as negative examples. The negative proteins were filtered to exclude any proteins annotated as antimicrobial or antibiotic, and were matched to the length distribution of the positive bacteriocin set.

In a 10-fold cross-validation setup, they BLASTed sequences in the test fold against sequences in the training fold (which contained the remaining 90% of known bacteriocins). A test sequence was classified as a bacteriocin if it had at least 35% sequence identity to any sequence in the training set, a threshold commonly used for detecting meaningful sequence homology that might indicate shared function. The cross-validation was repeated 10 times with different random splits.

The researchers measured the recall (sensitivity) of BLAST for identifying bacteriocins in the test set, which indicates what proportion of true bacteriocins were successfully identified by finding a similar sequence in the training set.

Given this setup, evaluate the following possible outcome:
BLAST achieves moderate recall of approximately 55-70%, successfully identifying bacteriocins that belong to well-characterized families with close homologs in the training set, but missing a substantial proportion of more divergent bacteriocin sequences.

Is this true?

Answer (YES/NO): NO